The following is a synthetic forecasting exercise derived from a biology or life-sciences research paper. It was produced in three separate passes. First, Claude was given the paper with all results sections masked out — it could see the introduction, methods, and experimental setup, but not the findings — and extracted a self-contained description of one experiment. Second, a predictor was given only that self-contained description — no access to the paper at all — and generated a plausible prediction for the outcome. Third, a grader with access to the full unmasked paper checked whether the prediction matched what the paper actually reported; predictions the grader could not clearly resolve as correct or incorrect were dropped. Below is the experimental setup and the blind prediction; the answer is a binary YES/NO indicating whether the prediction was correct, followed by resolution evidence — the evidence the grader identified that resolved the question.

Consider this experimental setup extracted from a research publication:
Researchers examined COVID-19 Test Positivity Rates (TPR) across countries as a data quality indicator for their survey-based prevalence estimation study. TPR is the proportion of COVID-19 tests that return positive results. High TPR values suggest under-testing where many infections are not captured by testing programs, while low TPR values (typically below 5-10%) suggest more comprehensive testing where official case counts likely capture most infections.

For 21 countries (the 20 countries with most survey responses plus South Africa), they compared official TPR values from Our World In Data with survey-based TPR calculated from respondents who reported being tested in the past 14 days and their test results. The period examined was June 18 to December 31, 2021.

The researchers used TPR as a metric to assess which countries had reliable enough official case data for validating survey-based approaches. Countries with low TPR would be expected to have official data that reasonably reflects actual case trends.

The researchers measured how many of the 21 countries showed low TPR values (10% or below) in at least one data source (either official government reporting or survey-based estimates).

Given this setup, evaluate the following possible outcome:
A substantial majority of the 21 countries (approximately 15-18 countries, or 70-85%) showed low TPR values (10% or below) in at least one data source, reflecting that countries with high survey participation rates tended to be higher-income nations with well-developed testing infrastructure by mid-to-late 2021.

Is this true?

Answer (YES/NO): YES